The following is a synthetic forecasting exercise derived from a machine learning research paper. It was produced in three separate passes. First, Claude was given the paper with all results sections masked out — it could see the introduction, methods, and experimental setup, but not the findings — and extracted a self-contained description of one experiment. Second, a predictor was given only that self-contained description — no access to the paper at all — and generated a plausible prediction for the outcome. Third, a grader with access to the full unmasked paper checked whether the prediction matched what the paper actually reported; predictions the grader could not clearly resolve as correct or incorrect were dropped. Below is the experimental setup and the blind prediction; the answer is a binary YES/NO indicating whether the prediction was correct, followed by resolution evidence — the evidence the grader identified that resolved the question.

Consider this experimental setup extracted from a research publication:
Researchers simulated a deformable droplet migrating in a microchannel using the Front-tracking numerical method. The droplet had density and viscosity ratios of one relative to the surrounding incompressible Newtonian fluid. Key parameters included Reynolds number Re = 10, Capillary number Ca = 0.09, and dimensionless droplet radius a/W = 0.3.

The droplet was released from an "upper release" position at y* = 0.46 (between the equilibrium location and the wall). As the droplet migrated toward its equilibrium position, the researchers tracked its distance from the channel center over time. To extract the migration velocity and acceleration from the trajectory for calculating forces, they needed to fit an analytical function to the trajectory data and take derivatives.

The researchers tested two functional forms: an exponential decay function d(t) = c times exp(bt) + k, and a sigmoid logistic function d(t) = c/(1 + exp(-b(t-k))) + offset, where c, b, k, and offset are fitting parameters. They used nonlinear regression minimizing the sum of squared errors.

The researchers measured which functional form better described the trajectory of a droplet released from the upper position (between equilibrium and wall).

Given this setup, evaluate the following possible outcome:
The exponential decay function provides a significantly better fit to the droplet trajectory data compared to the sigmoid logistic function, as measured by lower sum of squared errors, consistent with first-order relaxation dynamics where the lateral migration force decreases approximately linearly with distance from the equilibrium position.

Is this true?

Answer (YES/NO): NO